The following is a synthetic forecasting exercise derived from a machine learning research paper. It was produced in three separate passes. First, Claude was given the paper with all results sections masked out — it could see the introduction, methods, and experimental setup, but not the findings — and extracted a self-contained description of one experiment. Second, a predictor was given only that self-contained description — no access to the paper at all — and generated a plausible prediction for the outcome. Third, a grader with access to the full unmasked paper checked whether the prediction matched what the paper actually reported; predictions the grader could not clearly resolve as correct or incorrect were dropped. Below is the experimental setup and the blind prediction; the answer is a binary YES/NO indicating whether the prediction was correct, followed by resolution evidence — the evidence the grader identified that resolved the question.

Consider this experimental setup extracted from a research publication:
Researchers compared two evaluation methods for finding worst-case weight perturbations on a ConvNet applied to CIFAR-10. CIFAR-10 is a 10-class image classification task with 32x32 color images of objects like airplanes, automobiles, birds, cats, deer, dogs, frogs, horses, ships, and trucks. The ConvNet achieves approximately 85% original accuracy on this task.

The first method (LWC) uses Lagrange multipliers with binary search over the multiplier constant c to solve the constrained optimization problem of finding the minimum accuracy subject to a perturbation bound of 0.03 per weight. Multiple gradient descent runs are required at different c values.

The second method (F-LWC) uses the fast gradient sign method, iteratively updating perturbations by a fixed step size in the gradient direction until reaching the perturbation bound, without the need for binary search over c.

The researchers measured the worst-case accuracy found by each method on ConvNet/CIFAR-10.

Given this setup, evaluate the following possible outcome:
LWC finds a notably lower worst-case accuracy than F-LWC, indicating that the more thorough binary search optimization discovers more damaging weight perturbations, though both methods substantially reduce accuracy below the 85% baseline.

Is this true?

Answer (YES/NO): NO